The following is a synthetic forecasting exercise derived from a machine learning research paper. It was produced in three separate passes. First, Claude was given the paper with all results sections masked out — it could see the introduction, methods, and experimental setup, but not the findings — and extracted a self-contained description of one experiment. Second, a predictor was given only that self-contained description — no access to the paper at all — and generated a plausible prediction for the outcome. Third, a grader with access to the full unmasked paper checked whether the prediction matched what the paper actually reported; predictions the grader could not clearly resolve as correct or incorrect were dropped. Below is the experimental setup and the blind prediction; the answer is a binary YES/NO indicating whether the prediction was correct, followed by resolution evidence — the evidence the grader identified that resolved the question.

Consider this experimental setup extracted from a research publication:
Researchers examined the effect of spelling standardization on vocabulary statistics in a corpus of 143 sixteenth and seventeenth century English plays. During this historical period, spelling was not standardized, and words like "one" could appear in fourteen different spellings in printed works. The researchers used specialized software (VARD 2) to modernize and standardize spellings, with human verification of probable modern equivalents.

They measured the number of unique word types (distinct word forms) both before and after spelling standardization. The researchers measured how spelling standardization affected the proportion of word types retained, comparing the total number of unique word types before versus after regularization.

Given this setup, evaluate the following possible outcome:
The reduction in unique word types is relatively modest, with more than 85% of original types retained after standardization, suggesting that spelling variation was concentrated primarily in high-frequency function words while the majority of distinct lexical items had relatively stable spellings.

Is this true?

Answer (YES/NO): NO